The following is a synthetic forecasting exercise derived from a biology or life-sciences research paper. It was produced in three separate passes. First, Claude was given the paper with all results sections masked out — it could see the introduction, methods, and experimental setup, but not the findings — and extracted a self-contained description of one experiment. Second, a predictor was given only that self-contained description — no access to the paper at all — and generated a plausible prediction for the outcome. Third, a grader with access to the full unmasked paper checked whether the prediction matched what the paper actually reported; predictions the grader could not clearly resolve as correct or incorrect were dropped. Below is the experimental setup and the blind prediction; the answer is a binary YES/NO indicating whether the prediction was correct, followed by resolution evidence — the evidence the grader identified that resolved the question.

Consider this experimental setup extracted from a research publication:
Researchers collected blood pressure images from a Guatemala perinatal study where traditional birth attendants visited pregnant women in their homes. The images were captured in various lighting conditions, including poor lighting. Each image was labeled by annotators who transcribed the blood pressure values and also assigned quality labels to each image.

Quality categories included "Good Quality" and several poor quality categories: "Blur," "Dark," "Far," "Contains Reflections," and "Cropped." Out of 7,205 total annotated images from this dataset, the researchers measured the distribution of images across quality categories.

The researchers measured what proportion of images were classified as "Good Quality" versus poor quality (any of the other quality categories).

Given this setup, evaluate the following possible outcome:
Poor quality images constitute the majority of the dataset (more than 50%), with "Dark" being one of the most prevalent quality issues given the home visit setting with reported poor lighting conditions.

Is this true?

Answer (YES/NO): NO